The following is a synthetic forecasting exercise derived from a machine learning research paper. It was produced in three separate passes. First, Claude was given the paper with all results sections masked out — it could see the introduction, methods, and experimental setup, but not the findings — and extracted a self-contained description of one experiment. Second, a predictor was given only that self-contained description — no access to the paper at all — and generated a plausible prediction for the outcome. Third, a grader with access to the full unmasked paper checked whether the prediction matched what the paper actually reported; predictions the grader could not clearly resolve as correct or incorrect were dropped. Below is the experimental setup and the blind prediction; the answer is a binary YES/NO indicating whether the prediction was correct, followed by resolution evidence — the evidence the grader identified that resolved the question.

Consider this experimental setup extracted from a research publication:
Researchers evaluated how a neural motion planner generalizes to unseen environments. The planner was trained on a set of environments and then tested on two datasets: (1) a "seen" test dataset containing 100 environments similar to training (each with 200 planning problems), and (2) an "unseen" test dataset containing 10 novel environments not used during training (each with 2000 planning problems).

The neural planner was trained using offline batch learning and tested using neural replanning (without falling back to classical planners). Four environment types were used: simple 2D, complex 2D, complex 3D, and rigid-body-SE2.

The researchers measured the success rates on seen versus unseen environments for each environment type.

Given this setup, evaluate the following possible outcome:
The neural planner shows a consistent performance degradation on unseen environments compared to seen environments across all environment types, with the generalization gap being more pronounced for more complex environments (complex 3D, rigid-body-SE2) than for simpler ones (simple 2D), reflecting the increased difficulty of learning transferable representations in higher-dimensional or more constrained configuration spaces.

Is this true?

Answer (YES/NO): NO